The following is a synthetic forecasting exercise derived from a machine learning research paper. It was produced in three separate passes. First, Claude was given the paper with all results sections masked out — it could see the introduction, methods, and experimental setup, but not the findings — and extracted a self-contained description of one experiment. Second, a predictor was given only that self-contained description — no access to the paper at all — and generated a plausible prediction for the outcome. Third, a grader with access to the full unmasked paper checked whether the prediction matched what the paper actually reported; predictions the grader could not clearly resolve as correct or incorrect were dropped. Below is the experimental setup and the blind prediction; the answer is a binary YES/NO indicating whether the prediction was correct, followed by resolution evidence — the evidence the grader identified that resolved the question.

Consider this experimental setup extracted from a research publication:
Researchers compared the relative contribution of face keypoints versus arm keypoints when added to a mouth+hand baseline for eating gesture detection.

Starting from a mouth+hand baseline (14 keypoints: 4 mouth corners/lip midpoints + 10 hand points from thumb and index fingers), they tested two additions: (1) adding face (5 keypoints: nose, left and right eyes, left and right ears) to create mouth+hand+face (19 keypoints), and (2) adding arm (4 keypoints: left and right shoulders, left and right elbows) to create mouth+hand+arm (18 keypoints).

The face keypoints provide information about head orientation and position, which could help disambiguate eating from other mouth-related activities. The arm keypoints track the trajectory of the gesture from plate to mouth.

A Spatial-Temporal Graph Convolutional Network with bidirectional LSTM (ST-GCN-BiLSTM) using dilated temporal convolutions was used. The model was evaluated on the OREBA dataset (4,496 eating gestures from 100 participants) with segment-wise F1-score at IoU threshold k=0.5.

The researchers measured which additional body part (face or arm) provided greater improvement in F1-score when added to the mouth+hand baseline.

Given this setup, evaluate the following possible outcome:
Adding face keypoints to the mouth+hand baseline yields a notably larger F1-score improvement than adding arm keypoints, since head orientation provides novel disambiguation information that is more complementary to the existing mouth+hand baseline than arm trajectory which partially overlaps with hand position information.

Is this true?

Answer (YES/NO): YES